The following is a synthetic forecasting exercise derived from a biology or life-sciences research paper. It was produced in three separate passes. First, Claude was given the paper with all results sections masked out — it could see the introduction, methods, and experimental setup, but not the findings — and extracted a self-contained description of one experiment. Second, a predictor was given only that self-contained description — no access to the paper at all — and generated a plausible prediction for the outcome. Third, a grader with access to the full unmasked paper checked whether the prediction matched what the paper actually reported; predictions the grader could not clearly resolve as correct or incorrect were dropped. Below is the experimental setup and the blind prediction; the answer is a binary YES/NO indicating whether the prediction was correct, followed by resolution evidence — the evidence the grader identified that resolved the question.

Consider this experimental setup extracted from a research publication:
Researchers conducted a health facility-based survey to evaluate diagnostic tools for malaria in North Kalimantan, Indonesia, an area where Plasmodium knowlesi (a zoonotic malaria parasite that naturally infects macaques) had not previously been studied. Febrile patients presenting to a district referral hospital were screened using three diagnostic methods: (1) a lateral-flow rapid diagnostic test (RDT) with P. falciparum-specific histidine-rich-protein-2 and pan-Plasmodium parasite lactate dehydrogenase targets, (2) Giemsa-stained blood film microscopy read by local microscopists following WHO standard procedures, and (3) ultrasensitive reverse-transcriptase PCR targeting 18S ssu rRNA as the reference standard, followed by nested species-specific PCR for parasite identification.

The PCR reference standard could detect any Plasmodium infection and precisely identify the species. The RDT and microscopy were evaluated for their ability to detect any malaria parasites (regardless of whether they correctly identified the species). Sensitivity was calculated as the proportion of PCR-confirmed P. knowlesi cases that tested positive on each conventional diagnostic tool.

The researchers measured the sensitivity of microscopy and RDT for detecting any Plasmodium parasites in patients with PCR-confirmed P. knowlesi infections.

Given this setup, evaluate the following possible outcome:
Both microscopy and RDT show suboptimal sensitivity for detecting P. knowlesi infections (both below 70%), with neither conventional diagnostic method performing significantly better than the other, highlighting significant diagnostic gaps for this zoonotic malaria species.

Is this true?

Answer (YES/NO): NO